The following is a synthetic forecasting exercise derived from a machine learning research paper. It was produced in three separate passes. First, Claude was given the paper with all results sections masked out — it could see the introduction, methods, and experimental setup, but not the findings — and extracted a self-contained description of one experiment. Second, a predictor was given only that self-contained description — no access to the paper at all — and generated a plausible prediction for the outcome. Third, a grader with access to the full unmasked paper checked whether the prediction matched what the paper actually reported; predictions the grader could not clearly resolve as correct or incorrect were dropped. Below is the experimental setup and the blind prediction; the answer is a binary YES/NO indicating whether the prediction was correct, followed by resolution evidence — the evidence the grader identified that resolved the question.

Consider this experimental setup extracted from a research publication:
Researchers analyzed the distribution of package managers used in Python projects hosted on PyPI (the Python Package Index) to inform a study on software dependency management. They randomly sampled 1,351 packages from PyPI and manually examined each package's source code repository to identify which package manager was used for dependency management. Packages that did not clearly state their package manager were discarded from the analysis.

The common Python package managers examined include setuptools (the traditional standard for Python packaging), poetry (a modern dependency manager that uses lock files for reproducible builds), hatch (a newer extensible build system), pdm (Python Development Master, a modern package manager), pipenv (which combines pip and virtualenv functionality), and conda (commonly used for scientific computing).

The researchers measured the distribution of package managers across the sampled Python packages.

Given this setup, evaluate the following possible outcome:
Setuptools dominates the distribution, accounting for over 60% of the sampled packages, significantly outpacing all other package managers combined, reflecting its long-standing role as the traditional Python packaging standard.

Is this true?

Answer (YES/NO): YES